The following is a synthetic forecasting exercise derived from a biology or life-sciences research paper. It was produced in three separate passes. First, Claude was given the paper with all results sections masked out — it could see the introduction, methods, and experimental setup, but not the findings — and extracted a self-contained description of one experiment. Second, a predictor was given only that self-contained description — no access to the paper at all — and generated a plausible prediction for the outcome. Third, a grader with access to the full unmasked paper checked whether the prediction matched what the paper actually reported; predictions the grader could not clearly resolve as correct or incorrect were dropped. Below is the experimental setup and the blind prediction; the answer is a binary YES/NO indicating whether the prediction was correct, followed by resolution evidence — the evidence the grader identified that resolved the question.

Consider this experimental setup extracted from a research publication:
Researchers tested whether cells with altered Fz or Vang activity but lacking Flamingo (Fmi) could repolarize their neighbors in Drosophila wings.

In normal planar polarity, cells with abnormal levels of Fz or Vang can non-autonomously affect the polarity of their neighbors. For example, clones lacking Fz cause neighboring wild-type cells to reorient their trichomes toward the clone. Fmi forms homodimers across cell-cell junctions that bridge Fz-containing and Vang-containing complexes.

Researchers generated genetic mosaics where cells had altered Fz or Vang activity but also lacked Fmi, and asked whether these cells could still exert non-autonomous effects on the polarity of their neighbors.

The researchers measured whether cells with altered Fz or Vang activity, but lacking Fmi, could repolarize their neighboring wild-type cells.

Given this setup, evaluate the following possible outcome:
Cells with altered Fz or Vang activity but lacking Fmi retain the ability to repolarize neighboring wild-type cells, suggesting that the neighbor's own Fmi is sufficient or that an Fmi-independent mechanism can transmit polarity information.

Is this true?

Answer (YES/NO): NO